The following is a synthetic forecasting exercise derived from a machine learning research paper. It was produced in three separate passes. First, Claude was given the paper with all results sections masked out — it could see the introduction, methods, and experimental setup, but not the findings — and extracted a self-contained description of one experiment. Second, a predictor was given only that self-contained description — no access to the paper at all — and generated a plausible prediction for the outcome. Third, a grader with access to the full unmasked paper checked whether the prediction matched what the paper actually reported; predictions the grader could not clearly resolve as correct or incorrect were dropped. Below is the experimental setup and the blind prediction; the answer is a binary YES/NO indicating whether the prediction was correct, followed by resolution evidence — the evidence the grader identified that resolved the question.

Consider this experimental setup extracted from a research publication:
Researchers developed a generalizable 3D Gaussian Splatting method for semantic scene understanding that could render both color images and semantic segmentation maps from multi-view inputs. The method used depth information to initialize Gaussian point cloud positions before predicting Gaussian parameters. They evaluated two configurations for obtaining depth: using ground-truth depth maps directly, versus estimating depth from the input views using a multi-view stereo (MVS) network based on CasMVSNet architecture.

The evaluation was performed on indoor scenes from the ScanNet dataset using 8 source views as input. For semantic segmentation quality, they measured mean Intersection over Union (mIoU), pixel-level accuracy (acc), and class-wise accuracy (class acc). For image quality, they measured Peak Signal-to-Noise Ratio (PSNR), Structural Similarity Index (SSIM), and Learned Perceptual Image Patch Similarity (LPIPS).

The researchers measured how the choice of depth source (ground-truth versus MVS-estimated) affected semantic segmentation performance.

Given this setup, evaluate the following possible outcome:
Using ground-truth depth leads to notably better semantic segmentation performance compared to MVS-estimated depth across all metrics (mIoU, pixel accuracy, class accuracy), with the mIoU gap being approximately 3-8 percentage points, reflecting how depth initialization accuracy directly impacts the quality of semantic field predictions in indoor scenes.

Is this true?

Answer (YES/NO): YES